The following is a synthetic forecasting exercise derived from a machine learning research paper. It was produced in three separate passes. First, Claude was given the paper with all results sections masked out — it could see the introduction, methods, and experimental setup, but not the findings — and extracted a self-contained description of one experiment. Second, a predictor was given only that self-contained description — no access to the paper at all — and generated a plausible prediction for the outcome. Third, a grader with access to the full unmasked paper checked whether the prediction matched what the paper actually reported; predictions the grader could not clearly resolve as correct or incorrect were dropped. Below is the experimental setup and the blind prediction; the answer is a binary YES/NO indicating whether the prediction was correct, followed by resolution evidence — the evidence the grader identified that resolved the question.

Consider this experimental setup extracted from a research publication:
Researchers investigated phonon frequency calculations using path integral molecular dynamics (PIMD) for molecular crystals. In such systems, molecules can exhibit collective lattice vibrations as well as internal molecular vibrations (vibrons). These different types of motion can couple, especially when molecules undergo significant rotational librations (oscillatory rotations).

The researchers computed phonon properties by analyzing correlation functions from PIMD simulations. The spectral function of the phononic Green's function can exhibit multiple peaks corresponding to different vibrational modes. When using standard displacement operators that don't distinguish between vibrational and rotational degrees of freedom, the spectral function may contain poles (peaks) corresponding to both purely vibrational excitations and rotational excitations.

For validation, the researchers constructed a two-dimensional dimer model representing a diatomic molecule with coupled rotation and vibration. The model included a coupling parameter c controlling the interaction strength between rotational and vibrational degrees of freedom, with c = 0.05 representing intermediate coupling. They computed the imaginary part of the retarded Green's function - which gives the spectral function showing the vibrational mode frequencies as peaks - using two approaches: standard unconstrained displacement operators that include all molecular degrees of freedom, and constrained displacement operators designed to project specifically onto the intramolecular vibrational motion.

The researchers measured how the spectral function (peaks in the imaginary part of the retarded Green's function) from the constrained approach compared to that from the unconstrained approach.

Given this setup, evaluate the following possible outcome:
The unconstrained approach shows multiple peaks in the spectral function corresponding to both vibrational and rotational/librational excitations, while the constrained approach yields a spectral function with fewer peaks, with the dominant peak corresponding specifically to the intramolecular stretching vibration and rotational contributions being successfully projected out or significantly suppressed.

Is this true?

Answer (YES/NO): YES